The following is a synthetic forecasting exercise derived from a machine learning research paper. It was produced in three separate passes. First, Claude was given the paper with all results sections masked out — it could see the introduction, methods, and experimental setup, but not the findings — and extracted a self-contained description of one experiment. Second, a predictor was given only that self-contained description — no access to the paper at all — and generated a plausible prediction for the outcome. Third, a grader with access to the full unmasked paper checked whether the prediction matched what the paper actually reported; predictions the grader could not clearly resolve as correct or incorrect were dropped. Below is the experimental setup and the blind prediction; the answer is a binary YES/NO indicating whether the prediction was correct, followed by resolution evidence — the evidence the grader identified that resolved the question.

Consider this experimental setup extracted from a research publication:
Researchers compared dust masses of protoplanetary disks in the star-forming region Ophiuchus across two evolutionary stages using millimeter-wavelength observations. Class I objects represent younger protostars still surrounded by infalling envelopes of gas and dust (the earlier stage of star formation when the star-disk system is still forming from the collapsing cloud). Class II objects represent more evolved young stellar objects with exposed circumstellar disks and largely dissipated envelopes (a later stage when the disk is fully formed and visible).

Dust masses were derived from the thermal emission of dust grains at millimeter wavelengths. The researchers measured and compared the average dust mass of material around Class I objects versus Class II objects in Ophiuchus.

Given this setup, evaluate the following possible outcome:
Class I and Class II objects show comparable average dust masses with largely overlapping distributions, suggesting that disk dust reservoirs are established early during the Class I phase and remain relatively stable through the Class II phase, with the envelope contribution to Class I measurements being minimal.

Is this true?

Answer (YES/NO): NO